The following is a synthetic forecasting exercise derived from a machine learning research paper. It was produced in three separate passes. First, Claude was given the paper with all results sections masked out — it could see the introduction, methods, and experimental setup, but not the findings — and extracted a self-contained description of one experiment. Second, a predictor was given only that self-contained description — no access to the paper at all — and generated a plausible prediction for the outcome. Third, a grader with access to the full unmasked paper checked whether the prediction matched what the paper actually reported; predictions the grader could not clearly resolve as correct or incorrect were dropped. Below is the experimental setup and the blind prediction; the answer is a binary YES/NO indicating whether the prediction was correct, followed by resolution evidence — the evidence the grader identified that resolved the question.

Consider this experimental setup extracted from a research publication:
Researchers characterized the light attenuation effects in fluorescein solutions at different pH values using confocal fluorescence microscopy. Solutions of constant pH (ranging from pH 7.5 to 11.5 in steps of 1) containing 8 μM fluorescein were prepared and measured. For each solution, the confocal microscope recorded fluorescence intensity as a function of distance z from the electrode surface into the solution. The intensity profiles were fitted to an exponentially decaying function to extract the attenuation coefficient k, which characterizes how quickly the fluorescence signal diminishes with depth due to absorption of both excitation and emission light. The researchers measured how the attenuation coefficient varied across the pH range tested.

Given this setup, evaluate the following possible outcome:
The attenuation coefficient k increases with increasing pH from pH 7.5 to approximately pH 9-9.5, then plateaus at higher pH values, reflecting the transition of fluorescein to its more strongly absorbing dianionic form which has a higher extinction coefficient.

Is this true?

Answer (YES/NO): NO